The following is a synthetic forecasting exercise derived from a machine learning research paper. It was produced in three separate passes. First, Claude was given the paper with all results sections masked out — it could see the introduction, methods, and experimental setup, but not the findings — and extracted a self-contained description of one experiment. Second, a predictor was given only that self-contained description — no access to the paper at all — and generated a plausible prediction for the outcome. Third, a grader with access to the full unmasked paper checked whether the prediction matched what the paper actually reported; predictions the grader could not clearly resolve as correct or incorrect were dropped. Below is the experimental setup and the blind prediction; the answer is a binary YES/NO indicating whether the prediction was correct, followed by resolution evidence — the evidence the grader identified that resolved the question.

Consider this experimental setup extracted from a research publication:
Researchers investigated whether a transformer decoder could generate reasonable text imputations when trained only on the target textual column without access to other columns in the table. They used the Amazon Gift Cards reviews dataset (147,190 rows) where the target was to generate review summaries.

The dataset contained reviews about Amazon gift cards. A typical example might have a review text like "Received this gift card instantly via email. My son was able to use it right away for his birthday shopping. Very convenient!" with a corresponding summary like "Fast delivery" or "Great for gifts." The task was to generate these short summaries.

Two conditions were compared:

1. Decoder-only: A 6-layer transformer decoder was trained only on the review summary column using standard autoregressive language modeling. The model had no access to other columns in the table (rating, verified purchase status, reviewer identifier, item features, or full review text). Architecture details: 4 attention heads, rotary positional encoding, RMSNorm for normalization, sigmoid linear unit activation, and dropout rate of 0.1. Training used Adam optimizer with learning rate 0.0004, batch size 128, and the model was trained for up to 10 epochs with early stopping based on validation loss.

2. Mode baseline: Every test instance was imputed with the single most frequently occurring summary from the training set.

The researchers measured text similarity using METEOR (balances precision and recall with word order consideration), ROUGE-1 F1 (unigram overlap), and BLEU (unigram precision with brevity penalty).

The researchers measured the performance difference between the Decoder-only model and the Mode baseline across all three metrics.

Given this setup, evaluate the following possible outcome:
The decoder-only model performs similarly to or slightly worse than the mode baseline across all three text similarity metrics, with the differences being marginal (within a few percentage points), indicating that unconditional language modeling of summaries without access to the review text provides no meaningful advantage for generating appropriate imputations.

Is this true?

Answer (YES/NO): YES